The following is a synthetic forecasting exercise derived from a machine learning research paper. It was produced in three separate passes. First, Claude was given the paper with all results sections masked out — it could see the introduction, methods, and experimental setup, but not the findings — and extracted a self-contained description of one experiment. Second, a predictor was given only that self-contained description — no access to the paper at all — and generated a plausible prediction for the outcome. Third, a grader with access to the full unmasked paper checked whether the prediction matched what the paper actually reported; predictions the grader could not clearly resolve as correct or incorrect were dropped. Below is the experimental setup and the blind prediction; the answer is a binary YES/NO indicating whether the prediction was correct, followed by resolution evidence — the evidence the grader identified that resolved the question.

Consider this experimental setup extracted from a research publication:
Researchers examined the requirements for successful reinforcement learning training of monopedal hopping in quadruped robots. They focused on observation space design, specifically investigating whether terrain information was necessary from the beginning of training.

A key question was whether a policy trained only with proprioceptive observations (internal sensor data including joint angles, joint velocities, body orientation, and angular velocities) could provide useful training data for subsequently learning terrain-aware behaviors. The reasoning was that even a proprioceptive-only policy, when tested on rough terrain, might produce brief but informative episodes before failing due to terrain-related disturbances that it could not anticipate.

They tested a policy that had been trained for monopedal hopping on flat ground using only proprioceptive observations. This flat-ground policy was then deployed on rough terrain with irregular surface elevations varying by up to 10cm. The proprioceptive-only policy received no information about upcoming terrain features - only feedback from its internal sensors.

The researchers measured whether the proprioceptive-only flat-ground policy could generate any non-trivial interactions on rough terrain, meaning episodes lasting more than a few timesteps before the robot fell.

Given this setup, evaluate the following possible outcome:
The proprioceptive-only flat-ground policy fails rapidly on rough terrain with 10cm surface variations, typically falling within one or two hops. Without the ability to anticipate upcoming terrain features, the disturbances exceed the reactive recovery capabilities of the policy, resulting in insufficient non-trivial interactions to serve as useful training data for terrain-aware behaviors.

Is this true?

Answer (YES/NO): NO